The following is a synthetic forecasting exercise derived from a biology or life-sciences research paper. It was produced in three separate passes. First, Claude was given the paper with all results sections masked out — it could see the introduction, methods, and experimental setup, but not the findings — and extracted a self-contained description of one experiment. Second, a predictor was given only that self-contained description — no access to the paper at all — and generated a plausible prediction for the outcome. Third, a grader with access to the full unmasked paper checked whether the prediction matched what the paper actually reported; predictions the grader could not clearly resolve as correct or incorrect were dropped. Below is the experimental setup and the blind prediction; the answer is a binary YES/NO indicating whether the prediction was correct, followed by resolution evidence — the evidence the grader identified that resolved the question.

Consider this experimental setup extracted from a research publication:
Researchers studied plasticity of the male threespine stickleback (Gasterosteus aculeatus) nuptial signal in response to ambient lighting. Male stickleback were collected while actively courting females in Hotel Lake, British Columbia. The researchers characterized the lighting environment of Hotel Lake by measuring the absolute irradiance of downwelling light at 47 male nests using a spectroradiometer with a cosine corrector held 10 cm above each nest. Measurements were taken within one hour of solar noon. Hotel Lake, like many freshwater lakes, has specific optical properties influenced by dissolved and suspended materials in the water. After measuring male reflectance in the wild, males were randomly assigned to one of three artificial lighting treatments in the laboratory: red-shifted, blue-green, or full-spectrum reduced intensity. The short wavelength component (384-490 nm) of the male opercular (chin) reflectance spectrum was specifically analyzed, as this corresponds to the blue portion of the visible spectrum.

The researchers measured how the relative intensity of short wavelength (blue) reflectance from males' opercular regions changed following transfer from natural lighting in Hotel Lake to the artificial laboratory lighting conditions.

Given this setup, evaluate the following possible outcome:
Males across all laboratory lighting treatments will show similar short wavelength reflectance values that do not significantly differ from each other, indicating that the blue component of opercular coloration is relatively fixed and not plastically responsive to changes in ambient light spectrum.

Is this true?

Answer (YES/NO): NO